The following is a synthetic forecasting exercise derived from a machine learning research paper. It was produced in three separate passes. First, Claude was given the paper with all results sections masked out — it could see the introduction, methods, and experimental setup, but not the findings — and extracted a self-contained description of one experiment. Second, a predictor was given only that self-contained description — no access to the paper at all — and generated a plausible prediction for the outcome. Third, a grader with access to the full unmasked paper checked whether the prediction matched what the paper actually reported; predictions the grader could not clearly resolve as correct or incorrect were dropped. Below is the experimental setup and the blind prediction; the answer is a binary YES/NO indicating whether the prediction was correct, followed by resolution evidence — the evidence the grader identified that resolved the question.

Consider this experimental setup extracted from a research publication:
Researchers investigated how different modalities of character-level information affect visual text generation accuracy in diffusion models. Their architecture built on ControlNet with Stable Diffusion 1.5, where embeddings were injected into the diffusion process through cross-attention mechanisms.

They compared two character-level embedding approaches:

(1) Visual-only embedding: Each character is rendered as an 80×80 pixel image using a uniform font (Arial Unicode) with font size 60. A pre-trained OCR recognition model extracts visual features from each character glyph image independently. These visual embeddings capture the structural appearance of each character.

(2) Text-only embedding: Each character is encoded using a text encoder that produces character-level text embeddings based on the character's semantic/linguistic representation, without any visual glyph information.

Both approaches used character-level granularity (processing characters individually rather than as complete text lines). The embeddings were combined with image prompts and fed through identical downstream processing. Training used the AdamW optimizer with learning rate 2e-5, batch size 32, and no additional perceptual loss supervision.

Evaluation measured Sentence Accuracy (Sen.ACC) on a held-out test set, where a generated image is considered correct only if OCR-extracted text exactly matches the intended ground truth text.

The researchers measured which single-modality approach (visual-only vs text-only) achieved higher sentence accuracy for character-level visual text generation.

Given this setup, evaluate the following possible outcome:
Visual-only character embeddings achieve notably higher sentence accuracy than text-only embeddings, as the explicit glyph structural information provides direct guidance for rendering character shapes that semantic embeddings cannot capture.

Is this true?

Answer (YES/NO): YES